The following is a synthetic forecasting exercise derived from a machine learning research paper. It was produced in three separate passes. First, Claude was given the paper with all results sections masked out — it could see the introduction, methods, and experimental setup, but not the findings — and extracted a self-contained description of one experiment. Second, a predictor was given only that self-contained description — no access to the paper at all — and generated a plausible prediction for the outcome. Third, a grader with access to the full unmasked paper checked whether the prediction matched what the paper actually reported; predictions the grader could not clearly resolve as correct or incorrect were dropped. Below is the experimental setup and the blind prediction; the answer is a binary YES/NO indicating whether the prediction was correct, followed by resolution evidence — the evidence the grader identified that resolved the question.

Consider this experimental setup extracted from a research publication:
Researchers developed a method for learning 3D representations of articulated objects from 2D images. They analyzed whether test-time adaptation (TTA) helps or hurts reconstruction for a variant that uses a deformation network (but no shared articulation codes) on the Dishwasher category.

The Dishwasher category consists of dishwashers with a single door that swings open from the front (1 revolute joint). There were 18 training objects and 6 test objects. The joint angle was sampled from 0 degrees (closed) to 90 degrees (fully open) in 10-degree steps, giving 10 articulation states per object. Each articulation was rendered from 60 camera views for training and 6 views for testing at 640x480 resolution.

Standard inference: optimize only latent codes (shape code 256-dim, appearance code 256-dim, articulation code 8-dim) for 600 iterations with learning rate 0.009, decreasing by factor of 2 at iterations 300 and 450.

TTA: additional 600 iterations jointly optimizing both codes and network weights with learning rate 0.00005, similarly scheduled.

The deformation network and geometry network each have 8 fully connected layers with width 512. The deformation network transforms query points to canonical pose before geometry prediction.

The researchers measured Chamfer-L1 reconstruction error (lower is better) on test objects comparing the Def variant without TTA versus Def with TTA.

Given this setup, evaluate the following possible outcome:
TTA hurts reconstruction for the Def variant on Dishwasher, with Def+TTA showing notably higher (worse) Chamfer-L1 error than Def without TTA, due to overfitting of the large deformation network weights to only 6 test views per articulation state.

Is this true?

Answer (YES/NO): NO